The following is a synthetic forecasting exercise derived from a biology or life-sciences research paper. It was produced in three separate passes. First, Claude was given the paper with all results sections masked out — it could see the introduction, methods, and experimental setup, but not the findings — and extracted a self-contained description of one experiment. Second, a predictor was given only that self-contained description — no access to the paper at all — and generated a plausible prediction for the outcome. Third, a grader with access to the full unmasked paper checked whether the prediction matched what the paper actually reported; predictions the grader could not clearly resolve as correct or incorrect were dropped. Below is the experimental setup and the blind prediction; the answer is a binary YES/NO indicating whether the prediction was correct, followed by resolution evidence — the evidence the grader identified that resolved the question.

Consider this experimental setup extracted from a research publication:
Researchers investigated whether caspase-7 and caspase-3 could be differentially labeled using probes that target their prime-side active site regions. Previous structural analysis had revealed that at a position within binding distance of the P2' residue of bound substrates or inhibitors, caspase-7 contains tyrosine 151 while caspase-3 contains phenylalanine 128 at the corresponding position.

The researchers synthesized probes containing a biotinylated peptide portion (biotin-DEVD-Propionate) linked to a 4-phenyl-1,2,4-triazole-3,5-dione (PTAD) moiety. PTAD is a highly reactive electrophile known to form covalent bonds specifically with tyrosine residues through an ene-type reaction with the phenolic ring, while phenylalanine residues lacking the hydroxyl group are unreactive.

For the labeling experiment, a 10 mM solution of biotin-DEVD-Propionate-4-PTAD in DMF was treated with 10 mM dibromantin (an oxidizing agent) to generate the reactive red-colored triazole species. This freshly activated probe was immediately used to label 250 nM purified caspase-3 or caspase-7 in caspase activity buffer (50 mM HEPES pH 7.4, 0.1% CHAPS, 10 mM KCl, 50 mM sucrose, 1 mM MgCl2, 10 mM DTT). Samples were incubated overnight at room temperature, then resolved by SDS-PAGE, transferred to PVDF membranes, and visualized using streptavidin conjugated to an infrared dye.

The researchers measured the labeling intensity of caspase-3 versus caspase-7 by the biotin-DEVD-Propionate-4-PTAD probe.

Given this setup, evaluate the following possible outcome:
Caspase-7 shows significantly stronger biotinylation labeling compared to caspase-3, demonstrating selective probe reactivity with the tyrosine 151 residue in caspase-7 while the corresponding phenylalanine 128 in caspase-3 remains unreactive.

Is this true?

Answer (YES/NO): YES